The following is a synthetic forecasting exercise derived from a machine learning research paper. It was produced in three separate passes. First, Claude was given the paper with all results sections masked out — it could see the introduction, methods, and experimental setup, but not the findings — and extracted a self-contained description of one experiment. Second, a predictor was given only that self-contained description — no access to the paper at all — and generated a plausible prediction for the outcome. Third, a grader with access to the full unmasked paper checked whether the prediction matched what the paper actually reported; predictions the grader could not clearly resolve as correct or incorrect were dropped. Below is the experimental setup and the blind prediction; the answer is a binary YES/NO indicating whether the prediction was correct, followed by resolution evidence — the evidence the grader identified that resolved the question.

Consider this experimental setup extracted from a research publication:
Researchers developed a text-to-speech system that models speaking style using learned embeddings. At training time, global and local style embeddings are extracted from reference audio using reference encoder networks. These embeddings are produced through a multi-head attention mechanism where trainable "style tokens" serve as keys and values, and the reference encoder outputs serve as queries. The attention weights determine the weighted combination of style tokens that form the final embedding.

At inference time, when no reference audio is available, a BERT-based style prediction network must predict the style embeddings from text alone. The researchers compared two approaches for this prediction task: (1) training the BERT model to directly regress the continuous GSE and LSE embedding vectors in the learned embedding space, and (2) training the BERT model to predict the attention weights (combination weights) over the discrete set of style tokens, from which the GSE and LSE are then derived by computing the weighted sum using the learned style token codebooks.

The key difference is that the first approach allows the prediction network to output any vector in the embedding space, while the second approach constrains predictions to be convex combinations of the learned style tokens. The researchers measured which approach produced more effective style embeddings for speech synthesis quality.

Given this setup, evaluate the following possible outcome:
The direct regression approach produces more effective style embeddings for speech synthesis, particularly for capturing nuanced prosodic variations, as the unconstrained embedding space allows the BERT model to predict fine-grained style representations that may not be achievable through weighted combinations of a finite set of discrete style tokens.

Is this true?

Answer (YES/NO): NO